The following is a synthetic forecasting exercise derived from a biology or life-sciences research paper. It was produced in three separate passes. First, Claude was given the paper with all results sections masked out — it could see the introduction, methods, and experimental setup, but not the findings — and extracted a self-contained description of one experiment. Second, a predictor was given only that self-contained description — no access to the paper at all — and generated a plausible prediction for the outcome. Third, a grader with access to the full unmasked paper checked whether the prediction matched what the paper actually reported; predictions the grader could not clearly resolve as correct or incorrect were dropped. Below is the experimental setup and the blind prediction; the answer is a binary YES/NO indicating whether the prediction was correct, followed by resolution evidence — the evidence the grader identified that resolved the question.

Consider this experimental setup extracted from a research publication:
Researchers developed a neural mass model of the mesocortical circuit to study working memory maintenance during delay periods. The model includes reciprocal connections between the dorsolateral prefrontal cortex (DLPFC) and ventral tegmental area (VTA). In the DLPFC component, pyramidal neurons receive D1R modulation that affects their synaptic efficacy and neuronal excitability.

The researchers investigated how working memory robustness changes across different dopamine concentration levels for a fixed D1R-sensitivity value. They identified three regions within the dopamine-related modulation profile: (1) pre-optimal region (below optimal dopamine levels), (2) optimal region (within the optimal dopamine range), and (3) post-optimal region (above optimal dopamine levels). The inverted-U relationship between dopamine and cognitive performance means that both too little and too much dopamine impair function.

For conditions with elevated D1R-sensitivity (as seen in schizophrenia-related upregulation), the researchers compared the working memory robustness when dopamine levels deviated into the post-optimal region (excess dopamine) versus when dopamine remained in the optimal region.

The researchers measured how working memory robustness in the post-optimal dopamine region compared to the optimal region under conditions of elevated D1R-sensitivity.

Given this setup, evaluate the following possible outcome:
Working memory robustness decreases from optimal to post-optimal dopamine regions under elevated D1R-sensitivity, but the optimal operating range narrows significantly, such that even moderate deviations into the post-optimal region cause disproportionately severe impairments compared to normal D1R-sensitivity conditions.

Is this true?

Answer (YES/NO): NO